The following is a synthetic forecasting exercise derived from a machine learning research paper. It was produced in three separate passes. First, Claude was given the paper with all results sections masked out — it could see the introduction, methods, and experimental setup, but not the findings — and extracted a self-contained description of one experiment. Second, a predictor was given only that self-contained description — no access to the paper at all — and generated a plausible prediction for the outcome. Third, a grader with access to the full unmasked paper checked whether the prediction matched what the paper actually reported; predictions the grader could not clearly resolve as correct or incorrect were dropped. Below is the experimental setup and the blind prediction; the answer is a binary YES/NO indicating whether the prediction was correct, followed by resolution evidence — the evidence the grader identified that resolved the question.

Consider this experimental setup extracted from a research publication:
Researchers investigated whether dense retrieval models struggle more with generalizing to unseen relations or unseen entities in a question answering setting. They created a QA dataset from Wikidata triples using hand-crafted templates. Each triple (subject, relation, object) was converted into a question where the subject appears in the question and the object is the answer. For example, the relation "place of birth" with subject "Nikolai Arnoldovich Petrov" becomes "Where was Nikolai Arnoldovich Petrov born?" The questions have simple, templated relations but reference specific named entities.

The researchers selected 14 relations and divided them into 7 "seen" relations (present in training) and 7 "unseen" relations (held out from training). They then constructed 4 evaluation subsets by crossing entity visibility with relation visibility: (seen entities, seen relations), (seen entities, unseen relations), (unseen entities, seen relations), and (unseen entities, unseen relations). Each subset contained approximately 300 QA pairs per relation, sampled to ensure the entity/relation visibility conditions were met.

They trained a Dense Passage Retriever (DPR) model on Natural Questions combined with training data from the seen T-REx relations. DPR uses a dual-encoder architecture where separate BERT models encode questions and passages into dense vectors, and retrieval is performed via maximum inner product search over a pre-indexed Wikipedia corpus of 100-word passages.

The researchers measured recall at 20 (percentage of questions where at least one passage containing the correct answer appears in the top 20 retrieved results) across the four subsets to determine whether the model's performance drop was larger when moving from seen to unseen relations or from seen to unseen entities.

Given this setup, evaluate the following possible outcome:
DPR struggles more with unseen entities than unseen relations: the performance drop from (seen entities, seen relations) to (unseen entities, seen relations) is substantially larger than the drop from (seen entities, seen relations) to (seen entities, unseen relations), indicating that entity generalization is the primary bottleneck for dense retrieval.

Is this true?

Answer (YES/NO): NO